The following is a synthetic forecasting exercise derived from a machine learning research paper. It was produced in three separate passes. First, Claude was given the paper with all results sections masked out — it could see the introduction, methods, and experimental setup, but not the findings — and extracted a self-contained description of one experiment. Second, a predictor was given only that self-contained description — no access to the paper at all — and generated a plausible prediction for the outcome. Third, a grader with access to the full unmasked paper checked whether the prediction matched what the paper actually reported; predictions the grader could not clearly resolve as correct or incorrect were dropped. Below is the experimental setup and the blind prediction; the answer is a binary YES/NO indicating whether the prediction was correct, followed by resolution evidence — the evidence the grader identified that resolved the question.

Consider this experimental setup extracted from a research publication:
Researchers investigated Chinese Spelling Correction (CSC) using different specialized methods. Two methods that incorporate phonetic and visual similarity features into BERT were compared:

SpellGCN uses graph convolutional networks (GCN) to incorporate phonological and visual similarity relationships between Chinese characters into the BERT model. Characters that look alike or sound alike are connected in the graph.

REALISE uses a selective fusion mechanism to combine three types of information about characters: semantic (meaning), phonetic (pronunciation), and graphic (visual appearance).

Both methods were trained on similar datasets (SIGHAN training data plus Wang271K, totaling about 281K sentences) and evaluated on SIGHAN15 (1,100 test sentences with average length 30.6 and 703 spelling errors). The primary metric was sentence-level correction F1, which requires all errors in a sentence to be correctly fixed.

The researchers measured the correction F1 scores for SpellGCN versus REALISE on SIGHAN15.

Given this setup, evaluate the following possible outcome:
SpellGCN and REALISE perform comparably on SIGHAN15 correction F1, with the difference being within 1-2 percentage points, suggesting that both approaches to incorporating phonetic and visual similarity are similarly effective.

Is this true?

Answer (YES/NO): NO